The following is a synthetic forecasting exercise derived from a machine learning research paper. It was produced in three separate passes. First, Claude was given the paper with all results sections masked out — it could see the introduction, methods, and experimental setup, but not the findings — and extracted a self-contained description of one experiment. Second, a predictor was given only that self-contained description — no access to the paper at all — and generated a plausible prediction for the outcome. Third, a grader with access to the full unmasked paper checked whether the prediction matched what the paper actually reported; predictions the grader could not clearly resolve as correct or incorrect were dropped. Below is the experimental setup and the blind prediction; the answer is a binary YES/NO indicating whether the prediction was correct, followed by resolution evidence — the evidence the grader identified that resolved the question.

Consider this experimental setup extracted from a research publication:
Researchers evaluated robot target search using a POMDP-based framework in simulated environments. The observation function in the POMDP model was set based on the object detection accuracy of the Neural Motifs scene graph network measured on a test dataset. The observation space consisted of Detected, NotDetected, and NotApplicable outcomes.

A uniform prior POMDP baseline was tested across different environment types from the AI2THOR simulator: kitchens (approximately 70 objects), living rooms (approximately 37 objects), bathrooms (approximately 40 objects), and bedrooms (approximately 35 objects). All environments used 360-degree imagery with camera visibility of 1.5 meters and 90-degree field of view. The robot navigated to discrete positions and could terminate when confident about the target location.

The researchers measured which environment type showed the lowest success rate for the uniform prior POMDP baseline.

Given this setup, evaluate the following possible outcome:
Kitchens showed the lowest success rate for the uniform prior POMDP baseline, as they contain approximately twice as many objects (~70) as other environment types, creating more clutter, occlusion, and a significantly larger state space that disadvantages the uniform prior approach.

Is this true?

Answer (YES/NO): NO